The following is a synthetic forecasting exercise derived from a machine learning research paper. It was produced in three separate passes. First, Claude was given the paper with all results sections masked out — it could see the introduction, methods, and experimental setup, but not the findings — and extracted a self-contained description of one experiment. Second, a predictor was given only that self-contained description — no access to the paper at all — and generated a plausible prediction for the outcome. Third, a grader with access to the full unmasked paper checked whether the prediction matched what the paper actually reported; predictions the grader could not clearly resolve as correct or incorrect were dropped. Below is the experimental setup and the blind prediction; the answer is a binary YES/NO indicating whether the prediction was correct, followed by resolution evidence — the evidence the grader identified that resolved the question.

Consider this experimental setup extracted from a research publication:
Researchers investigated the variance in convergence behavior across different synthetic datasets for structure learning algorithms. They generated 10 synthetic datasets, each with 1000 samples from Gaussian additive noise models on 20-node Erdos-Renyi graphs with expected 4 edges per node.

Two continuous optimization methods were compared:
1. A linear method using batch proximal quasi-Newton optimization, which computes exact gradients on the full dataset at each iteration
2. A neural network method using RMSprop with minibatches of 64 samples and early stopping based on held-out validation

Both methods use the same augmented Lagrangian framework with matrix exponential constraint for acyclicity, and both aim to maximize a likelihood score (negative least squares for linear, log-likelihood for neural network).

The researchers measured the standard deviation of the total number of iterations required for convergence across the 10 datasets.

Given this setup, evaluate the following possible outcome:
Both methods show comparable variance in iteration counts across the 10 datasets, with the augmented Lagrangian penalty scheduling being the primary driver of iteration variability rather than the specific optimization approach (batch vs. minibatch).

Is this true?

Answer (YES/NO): NO